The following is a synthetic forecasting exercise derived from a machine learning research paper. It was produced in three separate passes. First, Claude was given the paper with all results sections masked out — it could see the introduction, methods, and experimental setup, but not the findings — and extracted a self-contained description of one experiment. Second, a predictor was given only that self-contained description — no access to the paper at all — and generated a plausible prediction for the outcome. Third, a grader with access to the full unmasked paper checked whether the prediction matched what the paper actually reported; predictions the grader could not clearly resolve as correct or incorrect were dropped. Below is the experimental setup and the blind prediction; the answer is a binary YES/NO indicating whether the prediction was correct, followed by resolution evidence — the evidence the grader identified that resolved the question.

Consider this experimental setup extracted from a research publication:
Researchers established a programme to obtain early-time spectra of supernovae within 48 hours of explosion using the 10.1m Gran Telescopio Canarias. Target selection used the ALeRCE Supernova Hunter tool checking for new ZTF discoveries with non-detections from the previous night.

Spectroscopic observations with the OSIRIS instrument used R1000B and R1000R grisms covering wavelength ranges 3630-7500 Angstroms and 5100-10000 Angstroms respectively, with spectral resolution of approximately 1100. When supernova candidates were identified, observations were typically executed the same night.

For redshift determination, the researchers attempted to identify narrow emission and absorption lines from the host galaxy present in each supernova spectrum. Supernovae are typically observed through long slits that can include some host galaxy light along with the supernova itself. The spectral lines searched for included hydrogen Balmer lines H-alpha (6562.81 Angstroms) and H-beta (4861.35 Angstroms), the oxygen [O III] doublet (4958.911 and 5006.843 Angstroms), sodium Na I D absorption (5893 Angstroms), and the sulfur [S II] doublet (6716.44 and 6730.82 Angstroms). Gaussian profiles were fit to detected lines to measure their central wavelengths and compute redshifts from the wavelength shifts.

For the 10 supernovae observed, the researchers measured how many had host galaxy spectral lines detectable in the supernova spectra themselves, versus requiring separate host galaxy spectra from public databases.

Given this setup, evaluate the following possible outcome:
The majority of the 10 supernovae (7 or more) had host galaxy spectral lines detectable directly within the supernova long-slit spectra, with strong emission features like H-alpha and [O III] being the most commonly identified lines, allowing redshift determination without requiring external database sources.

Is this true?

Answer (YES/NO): NO